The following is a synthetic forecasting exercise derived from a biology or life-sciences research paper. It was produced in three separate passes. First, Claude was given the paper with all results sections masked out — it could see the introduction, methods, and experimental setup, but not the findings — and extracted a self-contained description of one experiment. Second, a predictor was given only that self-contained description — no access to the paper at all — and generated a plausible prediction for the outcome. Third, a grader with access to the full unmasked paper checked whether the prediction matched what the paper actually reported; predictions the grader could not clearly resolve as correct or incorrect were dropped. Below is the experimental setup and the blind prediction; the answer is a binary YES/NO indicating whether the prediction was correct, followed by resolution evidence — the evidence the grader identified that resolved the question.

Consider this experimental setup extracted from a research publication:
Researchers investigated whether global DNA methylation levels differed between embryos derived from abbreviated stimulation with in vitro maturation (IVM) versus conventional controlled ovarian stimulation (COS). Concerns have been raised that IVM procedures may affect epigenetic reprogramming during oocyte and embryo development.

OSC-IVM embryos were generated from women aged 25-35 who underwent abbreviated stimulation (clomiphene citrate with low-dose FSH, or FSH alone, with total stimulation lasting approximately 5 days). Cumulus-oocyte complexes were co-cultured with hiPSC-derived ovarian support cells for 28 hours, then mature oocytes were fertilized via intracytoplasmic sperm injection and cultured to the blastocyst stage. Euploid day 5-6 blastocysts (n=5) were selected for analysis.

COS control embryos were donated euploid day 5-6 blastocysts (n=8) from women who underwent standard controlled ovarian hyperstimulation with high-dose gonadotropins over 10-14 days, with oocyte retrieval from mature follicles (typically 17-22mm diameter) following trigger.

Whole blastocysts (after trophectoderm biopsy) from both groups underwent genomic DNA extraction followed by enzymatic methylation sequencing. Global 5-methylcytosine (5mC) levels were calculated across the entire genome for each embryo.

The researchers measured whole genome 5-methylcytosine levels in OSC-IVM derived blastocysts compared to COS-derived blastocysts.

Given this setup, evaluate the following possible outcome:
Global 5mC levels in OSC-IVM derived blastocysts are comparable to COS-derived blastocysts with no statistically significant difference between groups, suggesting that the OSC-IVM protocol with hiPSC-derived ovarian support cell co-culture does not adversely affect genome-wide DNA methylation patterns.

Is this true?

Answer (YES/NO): YES